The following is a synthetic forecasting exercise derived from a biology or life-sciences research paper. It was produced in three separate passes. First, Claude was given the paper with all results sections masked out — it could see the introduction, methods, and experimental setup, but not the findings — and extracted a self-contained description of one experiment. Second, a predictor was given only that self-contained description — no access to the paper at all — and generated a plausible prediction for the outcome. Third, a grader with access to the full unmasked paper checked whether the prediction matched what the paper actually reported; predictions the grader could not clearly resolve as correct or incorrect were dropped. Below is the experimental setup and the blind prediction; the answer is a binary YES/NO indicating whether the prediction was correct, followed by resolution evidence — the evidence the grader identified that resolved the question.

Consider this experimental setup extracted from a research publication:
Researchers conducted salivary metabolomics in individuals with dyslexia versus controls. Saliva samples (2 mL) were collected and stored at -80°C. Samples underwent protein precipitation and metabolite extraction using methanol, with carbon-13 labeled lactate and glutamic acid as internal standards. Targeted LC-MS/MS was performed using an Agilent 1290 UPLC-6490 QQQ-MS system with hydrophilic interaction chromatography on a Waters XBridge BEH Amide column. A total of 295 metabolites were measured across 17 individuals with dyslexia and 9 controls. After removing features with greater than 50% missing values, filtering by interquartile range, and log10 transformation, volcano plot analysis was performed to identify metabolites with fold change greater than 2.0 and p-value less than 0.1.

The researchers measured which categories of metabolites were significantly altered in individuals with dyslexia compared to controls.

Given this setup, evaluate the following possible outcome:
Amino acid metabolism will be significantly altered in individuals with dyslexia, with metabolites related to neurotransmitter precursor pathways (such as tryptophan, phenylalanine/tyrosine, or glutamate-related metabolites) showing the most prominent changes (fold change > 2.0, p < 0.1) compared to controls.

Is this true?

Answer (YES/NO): NO